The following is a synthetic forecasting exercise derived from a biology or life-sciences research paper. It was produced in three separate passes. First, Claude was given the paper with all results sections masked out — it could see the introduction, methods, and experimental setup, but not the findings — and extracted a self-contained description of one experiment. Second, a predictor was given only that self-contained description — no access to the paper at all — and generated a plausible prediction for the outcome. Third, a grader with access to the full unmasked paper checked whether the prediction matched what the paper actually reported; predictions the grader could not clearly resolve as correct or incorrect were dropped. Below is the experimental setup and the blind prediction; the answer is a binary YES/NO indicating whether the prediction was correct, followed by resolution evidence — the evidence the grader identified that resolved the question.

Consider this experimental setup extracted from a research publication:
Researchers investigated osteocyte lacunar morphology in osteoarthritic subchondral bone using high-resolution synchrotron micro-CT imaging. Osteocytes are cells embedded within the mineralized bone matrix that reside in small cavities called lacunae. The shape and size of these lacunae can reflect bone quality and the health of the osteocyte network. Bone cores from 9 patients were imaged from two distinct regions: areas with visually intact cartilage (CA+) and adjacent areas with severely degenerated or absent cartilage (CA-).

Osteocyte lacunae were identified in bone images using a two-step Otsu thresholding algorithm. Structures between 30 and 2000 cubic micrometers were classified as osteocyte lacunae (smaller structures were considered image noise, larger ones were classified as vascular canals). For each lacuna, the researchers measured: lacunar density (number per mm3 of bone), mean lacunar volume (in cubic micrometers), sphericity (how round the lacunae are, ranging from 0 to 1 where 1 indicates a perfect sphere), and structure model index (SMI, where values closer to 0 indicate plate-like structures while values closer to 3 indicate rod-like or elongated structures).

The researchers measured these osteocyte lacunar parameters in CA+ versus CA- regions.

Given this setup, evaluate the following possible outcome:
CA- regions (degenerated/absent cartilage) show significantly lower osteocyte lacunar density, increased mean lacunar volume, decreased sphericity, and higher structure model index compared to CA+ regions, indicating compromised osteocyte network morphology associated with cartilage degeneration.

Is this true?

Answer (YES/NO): NO